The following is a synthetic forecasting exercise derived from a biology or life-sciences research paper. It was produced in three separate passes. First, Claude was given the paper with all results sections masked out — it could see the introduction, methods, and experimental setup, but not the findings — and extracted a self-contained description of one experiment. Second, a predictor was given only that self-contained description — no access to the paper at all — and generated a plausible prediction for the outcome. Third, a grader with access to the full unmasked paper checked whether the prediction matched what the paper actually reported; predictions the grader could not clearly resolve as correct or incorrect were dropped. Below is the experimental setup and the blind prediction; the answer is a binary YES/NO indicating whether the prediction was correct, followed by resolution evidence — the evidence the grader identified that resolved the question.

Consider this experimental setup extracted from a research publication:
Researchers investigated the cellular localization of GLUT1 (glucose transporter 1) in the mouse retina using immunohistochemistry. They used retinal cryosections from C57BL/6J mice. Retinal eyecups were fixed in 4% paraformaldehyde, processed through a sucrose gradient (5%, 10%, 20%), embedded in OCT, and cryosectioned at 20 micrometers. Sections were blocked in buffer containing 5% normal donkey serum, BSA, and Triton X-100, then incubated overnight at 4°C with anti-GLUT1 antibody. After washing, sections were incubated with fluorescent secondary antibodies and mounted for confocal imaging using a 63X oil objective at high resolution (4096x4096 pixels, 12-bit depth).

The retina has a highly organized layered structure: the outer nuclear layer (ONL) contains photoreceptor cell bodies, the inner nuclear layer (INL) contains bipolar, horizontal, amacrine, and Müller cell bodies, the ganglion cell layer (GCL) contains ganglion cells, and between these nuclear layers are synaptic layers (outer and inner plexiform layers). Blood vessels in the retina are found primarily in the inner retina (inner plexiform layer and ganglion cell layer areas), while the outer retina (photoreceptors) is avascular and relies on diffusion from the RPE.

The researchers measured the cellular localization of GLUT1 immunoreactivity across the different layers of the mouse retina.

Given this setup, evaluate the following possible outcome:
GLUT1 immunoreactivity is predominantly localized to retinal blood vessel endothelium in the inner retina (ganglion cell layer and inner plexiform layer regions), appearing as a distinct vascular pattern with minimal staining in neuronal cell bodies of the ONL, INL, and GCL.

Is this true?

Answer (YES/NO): NO